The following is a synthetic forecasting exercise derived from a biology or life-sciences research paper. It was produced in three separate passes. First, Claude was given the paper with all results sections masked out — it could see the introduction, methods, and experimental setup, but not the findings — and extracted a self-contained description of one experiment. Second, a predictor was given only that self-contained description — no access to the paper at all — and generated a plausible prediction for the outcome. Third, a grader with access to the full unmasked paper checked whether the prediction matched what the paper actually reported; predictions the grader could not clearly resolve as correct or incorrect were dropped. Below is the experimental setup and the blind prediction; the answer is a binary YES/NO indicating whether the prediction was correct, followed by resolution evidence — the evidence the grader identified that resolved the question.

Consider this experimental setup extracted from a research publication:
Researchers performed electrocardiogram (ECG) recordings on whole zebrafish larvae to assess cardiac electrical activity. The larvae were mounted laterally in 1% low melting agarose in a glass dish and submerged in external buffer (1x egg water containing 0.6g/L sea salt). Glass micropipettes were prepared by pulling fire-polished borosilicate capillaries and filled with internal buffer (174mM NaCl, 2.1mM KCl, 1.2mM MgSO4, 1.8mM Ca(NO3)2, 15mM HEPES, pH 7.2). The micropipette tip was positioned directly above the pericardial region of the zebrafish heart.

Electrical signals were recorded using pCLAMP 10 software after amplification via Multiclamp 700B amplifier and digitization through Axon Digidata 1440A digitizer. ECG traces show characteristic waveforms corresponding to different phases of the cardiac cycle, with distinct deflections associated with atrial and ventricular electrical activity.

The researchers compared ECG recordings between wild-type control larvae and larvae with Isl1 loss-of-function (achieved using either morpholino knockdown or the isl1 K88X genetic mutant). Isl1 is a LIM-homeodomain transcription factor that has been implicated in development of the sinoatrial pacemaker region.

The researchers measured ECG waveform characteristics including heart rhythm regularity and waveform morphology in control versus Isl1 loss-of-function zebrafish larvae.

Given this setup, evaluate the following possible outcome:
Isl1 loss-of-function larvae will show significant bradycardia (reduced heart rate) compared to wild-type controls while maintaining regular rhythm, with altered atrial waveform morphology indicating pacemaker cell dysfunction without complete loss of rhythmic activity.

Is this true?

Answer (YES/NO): NO